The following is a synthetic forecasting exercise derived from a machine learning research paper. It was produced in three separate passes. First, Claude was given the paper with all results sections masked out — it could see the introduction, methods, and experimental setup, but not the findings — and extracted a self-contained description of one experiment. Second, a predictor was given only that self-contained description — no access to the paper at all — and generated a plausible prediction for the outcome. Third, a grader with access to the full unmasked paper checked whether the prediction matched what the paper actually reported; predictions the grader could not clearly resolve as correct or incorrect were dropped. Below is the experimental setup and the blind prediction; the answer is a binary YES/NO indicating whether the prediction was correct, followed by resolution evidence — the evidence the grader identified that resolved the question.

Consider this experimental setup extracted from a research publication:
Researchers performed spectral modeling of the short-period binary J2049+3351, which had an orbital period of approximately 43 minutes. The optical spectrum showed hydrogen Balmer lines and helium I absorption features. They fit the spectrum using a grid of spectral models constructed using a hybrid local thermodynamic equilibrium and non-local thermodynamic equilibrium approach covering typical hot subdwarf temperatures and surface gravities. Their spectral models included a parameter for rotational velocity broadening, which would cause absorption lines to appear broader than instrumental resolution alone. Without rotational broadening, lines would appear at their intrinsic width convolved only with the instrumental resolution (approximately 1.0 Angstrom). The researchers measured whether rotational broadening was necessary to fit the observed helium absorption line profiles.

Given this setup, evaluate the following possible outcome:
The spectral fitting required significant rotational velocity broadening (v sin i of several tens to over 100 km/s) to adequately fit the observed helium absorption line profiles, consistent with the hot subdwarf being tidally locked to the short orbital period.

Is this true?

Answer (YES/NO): YES